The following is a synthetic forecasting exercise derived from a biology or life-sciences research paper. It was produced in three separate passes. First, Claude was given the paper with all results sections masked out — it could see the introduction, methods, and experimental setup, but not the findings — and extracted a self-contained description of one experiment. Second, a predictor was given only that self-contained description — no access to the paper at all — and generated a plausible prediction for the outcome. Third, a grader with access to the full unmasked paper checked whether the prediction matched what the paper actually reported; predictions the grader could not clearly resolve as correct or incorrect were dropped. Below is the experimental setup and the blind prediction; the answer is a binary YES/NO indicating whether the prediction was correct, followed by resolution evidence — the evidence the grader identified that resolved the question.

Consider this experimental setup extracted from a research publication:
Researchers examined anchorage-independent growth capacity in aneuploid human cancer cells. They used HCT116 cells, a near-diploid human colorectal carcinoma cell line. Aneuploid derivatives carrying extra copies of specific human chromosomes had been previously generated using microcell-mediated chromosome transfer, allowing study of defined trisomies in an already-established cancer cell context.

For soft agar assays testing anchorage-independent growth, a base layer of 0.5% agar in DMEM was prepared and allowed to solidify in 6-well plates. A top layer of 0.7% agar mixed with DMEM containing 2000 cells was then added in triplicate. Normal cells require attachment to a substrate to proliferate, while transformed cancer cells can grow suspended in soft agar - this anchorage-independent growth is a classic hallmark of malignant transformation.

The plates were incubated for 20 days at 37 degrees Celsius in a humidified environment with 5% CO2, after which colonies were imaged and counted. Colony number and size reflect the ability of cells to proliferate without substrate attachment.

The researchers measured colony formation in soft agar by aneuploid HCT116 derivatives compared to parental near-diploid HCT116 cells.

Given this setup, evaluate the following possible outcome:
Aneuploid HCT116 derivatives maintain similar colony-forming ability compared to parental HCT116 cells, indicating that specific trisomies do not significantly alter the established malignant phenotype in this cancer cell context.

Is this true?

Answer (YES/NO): NO